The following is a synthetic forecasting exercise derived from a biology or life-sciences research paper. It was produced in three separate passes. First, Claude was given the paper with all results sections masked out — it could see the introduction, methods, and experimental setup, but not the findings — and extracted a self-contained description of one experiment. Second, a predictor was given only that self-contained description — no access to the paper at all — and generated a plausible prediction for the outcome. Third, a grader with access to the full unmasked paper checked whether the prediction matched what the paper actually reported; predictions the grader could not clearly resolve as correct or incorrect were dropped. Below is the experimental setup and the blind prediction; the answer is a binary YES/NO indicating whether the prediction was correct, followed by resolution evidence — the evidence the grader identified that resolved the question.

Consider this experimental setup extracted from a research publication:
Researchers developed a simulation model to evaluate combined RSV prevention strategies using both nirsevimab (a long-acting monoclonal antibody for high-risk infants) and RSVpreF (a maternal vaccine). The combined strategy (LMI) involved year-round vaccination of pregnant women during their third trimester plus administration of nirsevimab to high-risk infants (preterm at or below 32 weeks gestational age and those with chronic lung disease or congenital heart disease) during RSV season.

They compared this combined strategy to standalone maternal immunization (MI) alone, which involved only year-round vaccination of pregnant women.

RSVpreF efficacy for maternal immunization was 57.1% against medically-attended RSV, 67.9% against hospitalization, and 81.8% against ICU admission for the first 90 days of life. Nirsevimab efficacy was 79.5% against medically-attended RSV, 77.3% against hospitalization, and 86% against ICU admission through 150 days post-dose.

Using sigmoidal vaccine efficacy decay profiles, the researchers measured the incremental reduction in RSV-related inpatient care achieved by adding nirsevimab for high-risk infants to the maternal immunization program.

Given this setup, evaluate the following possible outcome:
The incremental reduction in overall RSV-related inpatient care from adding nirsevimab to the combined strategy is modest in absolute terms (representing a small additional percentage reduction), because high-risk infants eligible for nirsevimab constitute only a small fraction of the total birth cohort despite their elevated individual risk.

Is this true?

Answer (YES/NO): YES